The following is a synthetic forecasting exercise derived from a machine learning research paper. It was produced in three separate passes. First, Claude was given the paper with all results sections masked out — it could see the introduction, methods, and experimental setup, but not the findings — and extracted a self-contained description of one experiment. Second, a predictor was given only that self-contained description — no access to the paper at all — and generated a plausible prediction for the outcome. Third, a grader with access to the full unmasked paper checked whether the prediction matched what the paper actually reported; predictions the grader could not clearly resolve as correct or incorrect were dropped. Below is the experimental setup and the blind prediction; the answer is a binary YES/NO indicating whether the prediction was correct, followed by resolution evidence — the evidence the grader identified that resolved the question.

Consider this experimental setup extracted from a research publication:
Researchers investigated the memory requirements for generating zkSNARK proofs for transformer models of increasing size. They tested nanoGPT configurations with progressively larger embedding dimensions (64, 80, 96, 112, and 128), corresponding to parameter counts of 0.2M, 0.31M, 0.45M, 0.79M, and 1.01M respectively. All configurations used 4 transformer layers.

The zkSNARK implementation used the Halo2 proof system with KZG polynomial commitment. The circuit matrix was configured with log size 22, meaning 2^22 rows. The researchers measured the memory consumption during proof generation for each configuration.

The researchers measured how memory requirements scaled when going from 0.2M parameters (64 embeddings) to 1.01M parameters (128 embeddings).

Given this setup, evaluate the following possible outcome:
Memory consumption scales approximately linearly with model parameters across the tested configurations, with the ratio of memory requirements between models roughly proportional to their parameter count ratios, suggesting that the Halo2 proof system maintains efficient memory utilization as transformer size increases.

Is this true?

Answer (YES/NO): NO